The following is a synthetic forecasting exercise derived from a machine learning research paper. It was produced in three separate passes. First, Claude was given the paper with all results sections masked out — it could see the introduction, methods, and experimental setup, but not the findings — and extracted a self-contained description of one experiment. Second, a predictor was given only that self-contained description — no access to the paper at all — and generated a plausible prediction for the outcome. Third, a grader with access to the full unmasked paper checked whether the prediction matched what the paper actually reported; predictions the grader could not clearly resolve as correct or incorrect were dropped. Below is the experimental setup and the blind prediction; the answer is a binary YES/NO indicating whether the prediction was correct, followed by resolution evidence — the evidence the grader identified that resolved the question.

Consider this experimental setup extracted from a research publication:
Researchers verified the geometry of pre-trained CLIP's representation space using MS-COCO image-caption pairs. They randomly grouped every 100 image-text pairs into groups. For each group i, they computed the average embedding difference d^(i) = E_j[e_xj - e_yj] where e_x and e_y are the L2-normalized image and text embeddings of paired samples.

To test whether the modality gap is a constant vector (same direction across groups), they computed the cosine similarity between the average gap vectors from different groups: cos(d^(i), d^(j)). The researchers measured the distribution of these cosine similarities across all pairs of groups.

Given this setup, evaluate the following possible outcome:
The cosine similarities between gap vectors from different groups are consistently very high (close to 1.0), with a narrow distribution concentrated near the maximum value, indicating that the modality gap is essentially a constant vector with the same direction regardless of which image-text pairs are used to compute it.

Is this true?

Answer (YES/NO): YES